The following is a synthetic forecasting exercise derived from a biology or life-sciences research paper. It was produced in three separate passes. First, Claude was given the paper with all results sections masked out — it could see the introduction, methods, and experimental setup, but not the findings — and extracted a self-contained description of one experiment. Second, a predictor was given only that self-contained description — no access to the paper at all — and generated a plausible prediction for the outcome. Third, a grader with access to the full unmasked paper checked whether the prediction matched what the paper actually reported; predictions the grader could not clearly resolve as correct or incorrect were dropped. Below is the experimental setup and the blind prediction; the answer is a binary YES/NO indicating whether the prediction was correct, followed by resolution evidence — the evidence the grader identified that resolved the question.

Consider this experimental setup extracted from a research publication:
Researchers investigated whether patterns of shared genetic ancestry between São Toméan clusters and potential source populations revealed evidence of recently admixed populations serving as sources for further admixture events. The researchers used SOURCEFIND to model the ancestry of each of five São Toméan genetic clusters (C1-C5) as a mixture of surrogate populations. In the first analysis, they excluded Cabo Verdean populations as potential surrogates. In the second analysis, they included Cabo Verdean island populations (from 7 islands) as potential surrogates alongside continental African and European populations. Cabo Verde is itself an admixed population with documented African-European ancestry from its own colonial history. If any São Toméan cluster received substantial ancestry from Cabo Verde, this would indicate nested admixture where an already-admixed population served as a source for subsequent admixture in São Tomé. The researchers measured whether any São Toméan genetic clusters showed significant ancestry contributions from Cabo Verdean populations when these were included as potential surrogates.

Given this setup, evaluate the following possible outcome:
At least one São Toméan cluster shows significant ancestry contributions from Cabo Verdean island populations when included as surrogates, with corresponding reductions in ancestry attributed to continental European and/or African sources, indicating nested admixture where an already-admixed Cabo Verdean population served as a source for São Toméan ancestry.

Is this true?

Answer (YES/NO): YES